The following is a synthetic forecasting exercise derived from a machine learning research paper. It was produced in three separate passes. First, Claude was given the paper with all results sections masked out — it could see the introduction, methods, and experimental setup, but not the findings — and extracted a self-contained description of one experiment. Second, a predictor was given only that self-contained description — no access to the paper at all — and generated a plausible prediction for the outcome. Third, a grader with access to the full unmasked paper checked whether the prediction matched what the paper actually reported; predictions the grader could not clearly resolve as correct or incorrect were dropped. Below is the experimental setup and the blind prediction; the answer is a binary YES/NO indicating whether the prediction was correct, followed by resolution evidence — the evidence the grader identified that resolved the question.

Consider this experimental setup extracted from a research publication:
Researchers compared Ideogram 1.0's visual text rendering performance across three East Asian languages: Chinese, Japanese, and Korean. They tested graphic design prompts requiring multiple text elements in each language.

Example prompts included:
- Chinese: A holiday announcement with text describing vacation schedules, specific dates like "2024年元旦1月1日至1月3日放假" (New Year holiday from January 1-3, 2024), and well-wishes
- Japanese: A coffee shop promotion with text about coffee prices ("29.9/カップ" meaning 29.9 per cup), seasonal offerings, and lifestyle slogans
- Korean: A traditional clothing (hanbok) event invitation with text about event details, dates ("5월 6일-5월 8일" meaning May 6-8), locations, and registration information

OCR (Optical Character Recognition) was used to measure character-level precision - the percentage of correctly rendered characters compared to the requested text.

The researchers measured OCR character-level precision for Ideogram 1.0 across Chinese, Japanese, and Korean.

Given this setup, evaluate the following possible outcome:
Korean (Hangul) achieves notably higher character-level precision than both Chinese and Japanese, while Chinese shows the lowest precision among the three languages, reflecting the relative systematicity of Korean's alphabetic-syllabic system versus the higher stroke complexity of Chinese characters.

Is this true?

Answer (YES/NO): NO